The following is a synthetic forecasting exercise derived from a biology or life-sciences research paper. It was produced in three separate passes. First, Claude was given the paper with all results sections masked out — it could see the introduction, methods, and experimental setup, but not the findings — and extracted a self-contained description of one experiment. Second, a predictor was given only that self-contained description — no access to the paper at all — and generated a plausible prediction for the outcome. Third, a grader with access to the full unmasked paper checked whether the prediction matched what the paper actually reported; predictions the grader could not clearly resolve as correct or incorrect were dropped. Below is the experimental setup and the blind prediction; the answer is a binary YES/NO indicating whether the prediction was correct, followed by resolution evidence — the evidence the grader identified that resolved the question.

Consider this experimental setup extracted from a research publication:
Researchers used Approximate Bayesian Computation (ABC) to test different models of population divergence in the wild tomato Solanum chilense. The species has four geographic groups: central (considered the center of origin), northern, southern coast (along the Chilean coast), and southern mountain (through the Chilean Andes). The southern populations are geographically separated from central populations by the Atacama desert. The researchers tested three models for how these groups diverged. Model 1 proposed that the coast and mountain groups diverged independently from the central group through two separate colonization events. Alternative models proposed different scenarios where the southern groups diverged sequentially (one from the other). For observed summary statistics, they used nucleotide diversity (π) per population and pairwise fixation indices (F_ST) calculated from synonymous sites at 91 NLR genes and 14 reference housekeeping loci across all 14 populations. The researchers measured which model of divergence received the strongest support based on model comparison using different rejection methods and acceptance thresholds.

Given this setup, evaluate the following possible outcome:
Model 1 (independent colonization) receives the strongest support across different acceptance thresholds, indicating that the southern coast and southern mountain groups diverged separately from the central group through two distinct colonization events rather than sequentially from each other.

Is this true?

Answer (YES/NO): YES